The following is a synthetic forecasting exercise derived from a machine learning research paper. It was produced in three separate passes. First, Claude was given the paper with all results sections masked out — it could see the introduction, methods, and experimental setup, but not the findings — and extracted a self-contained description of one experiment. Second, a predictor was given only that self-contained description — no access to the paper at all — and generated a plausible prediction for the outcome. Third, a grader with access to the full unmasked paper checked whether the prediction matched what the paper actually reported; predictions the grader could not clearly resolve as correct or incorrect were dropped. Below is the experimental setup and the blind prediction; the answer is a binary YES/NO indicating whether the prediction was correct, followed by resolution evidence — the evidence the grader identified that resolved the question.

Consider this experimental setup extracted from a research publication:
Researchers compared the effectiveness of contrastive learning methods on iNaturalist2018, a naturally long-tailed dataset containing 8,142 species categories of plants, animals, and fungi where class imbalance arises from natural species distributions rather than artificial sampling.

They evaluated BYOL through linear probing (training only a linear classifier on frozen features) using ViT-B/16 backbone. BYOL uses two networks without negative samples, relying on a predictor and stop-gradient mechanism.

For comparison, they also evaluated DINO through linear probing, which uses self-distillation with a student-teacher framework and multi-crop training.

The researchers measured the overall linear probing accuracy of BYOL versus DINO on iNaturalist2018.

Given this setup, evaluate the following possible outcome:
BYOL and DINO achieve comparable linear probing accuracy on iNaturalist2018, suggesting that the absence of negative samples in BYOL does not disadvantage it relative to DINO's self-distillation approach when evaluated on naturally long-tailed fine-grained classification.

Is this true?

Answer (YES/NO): NO